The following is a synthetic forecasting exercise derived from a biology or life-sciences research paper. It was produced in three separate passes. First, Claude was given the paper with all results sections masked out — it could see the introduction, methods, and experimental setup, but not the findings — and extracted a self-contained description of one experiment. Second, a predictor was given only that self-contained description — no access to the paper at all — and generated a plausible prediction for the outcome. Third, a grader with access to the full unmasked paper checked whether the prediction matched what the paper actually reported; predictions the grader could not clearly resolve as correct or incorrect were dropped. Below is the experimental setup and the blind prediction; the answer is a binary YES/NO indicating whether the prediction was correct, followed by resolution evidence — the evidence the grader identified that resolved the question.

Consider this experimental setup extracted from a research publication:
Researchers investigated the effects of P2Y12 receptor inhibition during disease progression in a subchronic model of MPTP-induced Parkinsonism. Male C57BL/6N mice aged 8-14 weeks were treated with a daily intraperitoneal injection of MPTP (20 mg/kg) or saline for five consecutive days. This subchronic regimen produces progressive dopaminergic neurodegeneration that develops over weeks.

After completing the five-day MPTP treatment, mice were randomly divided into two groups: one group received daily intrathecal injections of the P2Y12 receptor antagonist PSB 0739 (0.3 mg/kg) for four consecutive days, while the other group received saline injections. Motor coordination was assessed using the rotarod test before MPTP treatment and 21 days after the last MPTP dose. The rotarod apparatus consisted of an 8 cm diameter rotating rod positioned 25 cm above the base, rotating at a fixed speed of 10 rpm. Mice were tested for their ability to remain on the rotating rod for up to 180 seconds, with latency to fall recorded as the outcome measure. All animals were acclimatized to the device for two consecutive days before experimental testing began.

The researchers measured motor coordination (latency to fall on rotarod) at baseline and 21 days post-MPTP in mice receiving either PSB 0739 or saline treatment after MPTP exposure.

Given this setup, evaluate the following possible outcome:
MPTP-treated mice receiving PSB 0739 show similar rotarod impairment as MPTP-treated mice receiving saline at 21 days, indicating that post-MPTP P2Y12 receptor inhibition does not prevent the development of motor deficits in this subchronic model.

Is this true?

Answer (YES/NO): NO